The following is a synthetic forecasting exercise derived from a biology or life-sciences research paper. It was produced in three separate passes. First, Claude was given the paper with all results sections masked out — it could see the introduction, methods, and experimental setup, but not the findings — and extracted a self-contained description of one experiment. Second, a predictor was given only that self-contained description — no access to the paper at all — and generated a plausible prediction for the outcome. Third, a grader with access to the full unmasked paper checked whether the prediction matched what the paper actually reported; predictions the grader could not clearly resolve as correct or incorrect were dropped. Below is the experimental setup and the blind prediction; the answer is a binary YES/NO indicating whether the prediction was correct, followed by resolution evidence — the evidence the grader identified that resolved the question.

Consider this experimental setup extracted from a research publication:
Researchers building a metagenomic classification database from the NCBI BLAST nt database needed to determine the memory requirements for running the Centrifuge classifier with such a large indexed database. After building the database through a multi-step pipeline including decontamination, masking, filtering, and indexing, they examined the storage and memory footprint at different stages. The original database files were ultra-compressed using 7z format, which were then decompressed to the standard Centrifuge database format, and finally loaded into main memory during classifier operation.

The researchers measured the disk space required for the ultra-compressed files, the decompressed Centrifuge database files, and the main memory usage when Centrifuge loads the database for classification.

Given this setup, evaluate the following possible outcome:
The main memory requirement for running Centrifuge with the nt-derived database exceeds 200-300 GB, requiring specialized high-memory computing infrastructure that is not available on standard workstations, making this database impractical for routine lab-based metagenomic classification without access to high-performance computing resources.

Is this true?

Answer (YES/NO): YES